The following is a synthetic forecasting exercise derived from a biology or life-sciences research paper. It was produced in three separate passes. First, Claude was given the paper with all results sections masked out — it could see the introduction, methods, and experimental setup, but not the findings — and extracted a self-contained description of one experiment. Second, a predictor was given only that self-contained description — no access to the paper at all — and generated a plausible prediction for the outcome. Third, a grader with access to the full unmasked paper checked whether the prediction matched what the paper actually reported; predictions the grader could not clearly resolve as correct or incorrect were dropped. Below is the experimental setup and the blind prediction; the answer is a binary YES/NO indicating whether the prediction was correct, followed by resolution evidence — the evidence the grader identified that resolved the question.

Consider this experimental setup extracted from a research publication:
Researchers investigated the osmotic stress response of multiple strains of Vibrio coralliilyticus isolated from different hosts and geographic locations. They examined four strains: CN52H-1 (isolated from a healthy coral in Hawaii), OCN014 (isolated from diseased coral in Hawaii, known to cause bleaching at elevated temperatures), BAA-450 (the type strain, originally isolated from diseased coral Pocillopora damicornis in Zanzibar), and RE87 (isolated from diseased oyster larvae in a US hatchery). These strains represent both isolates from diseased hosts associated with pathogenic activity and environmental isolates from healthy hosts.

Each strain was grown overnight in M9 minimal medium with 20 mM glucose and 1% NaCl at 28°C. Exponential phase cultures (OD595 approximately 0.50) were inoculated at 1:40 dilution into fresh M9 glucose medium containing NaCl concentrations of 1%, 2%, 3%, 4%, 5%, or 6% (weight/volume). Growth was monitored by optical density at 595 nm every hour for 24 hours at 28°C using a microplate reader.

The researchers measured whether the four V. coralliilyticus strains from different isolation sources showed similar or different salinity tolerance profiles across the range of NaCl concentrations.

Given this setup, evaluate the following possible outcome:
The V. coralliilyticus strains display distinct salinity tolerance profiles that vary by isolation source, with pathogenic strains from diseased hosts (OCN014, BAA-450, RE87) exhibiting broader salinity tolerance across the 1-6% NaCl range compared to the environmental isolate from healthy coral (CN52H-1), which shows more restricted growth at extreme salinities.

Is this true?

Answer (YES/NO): NO